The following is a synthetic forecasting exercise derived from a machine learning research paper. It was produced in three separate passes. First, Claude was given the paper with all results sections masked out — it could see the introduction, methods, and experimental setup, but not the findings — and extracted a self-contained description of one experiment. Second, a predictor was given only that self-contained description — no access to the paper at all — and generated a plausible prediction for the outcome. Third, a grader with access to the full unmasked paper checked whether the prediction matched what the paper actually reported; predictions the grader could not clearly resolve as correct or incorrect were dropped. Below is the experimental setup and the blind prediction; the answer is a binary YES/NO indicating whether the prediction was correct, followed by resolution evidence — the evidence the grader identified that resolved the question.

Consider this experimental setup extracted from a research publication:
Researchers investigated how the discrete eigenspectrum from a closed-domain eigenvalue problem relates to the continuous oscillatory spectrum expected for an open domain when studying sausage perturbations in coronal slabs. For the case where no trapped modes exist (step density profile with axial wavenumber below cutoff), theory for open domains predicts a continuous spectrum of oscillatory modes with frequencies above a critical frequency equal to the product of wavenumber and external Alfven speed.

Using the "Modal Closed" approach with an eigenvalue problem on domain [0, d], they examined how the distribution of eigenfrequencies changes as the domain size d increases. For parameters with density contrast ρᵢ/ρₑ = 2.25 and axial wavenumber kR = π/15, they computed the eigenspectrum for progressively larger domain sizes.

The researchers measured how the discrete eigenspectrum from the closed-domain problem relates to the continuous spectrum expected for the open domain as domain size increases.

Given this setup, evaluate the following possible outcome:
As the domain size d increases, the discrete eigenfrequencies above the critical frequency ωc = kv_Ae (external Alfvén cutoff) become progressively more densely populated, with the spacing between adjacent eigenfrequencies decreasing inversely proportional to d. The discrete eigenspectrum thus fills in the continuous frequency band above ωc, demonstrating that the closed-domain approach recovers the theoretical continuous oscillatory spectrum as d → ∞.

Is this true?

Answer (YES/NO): NO